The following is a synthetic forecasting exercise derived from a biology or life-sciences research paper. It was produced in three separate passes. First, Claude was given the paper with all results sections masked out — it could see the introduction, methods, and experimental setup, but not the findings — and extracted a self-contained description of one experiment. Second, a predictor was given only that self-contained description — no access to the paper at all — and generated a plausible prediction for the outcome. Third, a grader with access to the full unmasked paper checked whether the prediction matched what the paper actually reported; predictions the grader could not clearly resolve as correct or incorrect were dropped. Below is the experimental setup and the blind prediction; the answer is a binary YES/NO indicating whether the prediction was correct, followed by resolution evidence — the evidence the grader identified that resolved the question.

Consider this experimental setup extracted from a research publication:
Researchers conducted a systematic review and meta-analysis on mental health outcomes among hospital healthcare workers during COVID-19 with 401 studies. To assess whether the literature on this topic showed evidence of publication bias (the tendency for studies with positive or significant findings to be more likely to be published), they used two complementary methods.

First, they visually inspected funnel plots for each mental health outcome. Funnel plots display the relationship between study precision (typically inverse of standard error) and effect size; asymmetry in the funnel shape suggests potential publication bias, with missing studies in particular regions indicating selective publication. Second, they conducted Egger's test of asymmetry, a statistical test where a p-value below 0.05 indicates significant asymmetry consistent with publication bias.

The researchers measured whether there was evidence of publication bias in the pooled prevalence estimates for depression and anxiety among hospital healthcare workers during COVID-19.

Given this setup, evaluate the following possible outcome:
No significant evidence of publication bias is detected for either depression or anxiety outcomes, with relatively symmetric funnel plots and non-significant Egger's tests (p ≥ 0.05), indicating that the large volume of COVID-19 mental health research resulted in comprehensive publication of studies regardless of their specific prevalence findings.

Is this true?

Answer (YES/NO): NO